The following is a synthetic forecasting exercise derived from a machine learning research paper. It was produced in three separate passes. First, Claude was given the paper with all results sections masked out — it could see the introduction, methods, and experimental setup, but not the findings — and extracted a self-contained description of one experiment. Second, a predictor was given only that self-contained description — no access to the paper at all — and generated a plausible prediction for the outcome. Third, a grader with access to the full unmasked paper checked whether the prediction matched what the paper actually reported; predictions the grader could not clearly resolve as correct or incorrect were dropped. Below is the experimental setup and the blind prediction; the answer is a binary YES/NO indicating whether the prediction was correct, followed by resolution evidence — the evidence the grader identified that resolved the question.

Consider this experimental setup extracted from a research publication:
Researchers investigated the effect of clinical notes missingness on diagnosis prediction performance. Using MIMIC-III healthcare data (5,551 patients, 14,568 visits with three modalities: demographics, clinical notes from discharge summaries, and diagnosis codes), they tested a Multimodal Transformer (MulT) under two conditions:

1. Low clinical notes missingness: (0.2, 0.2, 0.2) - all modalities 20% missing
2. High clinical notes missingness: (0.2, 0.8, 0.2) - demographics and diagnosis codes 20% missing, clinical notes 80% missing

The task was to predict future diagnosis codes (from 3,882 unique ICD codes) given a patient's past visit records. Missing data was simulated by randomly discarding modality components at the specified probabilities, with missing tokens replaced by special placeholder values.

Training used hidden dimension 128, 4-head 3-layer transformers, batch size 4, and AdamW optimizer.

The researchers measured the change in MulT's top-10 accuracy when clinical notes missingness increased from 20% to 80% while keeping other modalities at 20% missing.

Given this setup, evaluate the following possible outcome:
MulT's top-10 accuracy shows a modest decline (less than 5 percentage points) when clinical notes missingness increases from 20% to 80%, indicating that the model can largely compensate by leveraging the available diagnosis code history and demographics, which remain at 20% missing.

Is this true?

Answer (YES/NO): YES